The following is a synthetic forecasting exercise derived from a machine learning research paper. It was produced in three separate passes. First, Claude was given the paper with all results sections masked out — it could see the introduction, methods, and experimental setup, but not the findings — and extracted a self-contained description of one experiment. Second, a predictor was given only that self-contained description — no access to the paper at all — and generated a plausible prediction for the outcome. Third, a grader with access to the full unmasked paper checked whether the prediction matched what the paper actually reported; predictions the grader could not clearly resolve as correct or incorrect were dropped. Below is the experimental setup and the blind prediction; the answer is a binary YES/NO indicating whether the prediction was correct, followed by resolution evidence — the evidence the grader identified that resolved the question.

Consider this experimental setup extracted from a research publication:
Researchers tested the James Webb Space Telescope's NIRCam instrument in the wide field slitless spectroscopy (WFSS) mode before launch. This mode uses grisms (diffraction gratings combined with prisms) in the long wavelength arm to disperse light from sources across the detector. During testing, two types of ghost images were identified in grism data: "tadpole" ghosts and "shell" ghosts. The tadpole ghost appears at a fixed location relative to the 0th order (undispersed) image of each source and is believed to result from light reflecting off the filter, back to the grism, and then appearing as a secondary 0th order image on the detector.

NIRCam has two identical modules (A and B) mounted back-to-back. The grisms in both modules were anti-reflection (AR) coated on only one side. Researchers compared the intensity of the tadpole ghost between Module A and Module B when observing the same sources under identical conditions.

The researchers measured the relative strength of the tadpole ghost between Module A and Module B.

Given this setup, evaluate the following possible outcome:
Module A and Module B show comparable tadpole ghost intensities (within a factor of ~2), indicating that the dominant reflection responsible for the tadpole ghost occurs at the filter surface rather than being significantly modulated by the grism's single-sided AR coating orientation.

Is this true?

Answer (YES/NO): NO